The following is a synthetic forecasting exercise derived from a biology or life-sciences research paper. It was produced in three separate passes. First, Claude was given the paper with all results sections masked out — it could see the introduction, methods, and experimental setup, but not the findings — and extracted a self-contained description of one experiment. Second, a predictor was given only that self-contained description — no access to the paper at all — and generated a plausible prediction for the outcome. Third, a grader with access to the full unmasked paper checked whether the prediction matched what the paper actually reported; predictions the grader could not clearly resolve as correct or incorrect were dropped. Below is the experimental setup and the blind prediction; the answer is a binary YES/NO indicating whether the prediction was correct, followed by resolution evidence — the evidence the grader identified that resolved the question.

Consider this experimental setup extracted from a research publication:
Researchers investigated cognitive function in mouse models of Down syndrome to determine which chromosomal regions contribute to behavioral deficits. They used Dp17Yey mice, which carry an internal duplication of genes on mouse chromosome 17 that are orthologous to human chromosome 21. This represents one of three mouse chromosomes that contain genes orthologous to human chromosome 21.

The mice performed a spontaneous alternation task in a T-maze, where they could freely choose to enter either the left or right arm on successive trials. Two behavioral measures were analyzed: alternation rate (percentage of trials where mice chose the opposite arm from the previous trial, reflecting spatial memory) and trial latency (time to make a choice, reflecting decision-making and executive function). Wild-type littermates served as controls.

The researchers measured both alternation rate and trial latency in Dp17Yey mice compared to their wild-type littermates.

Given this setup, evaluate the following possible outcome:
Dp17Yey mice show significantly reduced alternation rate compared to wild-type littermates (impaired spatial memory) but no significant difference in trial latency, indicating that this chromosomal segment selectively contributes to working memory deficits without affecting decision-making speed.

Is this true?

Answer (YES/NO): NO